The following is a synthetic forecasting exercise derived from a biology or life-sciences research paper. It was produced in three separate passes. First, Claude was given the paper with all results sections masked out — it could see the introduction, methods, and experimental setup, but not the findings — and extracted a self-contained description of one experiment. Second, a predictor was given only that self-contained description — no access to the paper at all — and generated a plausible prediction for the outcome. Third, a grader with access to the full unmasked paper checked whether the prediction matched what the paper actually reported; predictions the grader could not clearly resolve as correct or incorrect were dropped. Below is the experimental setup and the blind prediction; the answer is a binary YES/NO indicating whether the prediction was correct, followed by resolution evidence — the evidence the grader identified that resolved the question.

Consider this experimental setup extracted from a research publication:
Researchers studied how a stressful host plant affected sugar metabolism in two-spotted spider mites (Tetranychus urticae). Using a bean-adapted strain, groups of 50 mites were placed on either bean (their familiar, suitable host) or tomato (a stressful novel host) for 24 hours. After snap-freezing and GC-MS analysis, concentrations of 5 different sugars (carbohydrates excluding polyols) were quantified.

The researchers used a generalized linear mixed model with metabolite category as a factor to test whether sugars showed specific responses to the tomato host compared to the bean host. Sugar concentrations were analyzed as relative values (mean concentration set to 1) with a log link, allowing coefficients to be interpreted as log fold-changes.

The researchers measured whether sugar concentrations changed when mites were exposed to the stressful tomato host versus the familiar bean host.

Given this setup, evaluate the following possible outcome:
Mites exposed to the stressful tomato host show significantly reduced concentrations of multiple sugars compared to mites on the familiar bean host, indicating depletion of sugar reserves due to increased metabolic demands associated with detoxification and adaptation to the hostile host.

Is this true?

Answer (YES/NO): NO